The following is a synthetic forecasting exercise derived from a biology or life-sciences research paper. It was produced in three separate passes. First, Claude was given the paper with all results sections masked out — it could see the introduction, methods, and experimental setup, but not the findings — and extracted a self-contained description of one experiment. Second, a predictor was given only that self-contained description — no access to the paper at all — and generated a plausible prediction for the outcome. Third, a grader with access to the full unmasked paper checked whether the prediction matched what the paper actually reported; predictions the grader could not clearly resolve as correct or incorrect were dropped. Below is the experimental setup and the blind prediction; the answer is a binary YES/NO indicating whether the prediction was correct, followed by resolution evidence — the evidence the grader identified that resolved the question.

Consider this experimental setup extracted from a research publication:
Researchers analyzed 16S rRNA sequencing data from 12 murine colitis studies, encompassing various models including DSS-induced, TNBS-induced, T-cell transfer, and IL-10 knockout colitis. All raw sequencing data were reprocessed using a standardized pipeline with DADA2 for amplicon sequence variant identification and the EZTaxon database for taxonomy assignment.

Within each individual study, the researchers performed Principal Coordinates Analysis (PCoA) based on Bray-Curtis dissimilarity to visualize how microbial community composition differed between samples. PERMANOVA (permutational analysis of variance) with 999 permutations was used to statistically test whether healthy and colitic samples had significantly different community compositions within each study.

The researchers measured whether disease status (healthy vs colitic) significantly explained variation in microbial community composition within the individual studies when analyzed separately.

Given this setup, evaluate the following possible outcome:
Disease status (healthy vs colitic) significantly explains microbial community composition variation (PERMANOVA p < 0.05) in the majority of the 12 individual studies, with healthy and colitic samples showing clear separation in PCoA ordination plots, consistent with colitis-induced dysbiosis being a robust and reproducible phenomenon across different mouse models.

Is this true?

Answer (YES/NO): YES